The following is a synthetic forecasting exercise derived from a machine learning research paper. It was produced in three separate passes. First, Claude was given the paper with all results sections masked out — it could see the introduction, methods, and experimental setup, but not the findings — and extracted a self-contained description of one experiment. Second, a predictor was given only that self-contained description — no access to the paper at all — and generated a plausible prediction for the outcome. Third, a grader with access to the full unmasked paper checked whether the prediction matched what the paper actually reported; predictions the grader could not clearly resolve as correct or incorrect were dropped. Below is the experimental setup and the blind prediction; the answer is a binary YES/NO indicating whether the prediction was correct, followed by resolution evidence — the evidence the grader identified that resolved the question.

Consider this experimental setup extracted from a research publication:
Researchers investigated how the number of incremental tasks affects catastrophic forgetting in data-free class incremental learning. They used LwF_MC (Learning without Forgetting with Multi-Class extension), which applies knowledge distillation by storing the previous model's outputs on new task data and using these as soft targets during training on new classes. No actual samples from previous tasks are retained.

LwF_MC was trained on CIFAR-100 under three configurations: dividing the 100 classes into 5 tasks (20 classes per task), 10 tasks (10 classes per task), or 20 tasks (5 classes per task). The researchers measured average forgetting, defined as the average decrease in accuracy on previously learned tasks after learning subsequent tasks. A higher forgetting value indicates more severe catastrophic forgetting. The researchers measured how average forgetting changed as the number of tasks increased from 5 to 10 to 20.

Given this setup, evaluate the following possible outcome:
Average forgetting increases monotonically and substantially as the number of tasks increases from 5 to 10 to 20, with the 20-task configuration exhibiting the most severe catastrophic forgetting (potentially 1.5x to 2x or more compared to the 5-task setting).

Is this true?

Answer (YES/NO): NO